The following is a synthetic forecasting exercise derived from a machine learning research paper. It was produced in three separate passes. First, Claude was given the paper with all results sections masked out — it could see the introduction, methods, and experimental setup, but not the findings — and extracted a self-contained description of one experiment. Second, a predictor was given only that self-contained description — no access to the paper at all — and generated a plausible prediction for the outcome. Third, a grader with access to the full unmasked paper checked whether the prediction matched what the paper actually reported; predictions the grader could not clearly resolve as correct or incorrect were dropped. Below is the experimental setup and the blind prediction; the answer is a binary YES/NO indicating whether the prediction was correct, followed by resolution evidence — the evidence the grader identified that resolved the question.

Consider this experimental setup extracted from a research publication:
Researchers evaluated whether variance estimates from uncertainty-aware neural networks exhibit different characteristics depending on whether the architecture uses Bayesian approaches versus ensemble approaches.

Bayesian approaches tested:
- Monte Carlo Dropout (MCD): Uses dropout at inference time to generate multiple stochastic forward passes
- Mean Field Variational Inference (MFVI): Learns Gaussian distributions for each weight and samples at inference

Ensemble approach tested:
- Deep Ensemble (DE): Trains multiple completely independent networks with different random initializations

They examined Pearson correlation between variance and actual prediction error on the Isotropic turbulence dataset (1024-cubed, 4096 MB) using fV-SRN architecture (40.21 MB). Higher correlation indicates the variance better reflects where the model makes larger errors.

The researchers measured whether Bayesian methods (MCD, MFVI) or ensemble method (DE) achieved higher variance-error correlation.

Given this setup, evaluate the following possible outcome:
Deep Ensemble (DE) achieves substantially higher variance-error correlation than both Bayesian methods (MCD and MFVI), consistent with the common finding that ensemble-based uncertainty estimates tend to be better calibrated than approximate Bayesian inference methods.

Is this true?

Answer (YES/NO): YES